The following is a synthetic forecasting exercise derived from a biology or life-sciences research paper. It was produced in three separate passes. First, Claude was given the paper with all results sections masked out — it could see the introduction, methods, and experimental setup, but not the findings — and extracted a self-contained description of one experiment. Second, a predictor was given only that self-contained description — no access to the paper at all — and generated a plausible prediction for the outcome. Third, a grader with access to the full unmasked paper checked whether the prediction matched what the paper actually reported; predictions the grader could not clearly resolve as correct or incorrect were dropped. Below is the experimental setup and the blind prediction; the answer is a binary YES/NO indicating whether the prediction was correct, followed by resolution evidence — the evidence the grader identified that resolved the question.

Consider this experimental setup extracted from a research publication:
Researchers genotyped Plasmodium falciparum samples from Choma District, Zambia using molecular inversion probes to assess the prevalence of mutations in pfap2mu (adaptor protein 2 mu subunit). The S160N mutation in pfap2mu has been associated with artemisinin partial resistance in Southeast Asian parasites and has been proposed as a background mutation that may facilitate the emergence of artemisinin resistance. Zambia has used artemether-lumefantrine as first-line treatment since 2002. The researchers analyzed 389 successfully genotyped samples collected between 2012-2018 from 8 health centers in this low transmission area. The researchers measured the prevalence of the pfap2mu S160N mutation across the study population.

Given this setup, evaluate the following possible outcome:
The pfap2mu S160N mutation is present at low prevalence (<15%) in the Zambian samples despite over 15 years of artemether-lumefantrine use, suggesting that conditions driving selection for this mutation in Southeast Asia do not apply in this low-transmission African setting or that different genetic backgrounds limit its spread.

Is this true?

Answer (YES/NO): NO